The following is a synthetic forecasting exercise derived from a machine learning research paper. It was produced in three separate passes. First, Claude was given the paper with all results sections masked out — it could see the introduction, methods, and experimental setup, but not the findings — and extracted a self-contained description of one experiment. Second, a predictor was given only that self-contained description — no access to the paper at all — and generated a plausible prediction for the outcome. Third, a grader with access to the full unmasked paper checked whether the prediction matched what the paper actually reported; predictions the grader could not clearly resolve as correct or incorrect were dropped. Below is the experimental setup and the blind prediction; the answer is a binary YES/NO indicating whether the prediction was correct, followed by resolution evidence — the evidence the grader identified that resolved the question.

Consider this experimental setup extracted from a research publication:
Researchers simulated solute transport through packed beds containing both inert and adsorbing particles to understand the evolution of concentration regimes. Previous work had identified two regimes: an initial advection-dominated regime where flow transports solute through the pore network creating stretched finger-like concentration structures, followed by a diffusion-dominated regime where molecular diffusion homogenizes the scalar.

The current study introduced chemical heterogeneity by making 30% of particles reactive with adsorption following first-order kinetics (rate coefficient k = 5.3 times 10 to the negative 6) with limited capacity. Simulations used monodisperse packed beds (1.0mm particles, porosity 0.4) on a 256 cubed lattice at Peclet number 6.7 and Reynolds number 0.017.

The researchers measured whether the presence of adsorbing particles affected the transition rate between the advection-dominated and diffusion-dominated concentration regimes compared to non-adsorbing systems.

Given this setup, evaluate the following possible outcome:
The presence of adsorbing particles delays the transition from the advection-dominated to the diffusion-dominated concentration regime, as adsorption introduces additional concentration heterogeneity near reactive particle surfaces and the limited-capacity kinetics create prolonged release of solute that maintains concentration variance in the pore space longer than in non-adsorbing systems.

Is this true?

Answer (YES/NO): NO